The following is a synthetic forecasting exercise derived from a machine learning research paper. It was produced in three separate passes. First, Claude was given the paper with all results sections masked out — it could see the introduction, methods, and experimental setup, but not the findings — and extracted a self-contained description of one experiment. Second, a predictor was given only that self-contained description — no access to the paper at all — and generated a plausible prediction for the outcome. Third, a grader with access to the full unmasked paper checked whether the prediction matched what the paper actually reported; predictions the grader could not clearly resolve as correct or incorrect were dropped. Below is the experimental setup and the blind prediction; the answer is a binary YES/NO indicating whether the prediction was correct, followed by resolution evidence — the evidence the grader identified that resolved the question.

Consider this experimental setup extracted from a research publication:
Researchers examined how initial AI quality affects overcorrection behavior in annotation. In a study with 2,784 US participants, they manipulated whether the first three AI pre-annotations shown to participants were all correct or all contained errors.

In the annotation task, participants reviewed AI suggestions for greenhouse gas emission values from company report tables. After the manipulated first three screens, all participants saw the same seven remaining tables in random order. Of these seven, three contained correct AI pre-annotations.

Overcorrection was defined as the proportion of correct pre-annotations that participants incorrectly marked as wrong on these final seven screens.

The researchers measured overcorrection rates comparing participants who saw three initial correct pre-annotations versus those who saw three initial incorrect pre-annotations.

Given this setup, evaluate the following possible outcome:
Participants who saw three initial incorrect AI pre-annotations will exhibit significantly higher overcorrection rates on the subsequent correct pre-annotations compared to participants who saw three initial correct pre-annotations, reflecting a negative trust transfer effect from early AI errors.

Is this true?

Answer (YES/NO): NO